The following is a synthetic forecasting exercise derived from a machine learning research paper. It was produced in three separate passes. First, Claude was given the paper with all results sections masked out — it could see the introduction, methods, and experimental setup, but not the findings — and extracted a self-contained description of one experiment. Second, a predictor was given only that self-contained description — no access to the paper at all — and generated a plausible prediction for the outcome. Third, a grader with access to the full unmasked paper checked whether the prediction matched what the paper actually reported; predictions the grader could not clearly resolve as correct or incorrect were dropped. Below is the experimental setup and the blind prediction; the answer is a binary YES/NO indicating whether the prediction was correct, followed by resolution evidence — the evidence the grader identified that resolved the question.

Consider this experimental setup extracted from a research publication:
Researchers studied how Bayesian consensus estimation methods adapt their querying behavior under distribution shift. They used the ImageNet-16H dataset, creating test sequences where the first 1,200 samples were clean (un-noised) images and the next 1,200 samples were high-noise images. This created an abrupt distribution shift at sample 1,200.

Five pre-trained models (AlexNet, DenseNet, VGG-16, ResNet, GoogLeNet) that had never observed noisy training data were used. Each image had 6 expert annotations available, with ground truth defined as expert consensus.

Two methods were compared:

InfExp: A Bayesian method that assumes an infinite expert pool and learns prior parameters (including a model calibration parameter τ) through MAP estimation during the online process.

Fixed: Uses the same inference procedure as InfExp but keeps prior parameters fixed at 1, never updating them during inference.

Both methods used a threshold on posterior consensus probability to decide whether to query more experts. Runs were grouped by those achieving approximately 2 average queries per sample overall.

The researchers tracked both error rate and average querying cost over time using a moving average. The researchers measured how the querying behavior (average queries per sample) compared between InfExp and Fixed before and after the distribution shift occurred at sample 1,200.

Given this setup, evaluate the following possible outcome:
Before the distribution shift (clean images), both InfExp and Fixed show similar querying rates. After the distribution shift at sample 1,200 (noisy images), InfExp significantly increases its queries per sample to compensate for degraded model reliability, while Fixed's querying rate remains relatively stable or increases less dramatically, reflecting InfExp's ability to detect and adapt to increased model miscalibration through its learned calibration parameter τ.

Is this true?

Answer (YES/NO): NO